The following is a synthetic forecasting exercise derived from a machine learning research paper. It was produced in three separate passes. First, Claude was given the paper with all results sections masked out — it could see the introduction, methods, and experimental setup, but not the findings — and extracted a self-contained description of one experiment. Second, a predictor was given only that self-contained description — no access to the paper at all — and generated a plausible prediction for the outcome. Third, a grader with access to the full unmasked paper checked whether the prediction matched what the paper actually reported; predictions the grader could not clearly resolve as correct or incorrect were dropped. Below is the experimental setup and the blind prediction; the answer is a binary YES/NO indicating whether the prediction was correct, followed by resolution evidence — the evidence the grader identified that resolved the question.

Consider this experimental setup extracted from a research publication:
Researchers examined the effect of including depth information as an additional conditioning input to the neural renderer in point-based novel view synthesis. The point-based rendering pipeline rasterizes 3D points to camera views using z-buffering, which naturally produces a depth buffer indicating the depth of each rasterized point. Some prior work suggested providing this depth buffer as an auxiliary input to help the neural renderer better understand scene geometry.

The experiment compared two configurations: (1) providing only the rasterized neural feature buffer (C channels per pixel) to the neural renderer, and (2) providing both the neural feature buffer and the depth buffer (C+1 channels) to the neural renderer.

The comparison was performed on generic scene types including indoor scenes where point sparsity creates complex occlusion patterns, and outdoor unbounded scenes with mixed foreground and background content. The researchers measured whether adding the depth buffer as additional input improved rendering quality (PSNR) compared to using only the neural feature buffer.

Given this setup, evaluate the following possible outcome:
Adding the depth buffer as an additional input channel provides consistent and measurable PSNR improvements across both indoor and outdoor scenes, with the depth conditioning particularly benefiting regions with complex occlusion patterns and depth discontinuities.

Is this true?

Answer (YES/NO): NO